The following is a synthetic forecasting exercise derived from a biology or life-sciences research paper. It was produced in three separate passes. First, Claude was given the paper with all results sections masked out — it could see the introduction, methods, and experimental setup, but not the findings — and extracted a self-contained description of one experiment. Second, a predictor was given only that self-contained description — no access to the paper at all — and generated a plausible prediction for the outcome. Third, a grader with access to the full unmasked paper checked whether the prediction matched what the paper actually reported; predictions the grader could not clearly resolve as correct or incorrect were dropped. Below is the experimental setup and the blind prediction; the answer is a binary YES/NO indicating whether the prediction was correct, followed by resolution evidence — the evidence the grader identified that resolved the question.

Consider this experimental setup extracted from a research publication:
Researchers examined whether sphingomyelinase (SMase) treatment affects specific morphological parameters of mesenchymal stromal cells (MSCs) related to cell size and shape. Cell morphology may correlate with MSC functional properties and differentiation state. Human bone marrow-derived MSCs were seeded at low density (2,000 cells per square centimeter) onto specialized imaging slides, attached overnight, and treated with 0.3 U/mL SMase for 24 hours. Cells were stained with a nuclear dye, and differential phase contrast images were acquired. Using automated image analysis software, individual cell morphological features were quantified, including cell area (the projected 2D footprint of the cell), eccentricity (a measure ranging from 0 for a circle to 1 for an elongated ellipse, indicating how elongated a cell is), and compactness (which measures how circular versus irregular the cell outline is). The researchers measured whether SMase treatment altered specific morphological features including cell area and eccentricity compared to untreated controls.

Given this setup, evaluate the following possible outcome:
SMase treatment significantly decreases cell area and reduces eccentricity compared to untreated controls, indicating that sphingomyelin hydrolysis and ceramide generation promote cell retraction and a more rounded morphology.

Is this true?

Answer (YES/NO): NO